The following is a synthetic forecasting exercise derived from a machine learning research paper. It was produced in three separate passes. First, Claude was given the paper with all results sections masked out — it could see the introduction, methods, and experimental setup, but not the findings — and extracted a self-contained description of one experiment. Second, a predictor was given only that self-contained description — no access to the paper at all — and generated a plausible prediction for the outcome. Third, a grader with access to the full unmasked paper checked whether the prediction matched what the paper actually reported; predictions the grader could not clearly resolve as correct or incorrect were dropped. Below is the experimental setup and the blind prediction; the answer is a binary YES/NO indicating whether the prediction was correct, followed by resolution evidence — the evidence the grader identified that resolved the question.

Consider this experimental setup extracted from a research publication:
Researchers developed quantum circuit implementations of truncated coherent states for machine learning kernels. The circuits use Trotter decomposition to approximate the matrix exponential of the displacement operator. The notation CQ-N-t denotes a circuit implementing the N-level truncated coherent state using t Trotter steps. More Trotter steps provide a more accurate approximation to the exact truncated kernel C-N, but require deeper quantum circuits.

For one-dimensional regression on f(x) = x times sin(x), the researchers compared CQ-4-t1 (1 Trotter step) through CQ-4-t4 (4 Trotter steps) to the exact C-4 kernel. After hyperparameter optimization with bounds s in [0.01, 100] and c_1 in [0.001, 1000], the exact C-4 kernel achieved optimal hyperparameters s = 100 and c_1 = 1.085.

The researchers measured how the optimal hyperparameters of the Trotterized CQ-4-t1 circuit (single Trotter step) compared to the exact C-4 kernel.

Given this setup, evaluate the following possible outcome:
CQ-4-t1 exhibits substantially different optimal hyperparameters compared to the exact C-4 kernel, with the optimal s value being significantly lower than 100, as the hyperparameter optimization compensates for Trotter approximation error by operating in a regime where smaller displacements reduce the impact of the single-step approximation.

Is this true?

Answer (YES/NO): YES